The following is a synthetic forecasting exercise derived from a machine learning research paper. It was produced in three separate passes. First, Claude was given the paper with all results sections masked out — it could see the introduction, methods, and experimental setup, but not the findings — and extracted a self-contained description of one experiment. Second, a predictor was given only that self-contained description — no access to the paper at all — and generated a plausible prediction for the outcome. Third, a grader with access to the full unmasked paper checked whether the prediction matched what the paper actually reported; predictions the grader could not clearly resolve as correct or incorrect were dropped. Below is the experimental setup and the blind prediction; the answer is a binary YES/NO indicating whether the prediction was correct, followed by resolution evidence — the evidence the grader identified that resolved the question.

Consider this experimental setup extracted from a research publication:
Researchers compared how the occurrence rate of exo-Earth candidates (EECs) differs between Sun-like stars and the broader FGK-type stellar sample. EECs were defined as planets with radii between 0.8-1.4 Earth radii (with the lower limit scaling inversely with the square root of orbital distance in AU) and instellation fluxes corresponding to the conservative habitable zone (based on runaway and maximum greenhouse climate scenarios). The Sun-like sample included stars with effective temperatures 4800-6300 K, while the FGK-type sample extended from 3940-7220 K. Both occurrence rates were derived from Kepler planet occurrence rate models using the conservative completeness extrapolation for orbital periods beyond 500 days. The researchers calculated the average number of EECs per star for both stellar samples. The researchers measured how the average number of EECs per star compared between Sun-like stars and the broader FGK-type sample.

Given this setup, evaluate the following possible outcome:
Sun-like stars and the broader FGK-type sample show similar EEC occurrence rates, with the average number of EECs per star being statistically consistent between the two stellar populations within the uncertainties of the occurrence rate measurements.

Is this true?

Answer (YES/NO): YES